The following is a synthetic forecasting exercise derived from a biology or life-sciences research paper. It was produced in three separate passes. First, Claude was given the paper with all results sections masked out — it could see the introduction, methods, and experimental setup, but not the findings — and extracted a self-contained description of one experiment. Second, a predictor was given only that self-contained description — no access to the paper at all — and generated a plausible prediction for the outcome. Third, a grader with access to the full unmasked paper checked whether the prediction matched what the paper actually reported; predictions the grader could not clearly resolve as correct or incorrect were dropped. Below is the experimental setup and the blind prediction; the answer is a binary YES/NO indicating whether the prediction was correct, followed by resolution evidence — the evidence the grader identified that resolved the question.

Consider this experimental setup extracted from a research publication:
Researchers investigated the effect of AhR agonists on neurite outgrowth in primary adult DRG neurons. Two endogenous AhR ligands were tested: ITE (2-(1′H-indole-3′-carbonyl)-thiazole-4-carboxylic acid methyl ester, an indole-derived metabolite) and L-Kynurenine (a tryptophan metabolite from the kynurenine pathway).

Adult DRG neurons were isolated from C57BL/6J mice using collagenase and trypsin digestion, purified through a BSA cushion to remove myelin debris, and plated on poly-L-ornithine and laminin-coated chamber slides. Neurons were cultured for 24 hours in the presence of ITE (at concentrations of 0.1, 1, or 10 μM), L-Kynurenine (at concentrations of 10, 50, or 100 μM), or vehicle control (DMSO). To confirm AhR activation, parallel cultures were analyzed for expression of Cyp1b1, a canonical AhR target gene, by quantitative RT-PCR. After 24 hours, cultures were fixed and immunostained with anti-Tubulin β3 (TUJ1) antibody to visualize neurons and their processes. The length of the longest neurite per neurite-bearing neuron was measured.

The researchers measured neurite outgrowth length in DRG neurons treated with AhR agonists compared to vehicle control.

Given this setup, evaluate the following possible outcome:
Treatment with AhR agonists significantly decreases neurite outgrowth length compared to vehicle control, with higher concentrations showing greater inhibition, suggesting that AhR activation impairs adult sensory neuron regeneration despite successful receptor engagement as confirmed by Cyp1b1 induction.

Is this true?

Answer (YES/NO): YES